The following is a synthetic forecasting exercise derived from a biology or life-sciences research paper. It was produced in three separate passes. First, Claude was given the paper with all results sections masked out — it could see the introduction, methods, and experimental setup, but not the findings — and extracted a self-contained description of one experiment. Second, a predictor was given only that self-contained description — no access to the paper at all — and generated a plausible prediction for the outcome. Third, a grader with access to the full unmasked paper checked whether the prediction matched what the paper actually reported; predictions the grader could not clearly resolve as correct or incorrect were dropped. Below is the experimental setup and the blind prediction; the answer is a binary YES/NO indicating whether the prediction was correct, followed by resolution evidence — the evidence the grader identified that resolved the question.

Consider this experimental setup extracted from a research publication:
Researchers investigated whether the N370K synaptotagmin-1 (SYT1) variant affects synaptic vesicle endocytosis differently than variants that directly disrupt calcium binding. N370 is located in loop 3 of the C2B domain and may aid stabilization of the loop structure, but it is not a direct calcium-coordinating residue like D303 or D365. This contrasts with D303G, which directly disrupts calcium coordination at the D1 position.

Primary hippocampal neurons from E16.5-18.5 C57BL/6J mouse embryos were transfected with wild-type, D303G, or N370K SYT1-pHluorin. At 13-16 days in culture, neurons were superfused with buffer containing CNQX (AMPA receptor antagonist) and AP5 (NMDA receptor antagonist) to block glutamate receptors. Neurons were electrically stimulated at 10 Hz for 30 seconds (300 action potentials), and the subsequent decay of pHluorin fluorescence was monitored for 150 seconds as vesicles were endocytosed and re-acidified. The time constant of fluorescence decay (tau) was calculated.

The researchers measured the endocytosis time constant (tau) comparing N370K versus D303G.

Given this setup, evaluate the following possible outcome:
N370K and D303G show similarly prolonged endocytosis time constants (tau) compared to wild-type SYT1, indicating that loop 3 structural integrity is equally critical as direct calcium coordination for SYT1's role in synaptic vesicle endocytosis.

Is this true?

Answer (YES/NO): NO